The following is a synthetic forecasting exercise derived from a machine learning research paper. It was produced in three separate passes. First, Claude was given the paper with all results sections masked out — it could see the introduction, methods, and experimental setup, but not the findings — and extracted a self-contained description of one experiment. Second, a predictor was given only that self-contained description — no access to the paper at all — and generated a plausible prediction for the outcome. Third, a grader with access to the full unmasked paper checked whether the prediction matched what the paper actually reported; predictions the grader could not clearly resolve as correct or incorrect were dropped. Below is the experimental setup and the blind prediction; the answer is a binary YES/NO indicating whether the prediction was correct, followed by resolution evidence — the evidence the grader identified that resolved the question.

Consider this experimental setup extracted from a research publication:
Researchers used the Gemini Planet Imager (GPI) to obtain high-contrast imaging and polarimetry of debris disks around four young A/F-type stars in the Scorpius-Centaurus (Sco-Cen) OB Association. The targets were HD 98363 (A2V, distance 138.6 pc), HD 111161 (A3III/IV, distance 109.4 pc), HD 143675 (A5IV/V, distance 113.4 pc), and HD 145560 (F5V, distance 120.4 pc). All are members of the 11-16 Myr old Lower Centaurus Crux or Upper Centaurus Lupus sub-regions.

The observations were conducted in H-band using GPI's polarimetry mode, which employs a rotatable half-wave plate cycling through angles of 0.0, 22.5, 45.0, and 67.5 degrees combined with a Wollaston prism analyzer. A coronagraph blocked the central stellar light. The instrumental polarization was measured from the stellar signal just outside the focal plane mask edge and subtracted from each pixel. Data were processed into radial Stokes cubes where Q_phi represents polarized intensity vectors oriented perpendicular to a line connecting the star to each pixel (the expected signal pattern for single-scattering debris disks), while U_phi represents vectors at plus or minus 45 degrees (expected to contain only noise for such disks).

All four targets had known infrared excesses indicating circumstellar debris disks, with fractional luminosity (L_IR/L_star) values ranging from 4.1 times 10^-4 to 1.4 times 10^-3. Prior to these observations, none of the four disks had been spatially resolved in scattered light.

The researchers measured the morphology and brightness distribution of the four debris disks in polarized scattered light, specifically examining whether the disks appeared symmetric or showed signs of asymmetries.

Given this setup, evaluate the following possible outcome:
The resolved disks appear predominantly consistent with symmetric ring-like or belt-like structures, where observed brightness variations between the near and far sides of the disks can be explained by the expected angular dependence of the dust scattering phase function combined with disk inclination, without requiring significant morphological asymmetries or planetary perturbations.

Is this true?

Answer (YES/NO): YES